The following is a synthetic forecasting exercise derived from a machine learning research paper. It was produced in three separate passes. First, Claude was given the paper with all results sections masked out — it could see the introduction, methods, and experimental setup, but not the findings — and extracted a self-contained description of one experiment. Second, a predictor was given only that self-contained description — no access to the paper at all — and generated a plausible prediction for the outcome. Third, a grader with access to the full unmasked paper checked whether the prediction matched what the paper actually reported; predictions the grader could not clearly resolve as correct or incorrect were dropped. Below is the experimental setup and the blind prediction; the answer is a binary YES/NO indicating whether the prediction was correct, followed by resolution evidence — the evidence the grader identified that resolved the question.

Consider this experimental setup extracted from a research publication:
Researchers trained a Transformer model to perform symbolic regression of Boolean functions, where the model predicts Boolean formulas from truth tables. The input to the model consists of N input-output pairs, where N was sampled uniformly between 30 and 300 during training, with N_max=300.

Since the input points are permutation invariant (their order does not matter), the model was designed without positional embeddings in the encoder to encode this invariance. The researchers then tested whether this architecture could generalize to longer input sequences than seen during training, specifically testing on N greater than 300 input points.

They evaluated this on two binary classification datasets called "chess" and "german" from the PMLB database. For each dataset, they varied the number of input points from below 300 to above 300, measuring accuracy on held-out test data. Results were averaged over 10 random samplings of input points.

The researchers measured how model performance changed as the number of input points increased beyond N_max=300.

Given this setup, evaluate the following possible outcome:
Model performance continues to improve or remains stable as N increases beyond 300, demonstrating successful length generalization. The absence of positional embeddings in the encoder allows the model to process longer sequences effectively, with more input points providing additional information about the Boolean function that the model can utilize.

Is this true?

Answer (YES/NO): YES